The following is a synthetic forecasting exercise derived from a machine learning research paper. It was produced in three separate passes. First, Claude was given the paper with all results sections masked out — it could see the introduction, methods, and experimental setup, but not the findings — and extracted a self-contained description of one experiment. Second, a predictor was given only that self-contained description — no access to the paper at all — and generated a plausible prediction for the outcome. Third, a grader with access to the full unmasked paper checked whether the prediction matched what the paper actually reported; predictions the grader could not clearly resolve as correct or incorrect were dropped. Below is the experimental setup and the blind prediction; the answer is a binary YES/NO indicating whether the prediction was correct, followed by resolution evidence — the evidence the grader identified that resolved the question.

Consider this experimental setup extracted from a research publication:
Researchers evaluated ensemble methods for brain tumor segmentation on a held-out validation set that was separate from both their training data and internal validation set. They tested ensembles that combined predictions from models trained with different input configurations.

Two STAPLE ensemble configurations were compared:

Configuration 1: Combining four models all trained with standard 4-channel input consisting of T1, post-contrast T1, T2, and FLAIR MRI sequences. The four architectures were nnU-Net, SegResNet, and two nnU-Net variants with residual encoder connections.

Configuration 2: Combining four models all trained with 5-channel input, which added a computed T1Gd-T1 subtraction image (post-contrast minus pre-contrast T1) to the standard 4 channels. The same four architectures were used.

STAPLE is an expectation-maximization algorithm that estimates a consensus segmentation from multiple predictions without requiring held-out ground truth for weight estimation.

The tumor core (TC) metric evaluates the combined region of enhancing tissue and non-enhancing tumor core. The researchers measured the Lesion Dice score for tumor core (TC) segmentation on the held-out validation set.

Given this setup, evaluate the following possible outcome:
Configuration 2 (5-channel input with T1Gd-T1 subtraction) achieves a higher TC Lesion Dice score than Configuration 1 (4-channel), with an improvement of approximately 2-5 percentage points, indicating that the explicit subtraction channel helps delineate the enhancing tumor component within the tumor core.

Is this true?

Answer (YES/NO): NO